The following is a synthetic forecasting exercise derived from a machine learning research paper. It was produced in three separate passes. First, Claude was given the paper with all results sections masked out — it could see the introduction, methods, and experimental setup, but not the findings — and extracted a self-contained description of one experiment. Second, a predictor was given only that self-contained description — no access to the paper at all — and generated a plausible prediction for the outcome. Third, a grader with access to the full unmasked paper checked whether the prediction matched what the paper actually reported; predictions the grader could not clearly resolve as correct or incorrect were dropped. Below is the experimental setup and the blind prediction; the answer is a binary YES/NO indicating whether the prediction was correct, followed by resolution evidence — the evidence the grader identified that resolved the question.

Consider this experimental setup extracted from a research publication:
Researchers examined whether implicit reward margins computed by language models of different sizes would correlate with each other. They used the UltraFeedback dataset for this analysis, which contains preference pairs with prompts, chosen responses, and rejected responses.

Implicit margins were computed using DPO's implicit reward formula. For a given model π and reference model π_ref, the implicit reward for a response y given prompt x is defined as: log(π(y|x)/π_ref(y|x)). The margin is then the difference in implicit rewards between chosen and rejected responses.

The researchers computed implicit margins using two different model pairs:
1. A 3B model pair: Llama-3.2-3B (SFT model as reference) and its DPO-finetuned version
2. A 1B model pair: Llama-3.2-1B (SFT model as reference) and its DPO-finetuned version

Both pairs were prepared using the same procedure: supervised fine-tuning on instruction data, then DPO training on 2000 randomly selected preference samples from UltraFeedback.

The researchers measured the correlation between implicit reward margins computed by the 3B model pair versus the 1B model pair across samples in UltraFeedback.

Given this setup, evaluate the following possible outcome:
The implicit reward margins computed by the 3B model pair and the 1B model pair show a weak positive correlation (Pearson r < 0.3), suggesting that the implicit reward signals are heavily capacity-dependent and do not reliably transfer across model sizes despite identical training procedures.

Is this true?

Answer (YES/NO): NO